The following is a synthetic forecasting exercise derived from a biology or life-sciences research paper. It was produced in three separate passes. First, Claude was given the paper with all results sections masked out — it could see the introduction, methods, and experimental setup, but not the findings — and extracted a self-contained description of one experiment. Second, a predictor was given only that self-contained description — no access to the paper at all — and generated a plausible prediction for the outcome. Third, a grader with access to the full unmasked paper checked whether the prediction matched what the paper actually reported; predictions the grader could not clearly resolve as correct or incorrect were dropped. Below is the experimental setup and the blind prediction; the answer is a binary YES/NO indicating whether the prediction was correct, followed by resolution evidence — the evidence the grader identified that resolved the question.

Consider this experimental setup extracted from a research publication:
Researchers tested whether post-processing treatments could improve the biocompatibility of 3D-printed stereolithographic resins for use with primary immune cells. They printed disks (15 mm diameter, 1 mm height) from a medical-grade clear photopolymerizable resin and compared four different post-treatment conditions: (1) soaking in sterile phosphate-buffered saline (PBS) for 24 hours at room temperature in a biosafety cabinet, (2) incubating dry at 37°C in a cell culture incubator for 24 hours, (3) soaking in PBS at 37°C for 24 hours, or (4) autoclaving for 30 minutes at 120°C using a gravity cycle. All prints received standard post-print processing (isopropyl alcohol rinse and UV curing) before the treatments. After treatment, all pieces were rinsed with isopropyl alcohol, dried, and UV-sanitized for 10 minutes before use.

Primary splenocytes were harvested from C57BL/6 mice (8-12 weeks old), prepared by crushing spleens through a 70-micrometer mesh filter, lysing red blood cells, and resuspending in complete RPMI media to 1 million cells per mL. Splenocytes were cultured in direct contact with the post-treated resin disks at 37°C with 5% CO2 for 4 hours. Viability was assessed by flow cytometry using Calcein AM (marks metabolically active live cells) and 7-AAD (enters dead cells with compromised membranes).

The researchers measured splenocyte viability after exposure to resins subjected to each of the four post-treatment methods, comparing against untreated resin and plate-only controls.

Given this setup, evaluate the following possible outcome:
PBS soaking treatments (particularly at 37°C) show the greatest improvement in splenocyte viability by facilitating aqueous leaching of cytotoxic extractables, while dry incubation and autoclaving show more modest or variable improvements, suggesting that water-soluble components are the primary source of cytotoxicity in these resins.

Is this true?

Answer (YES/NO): NO